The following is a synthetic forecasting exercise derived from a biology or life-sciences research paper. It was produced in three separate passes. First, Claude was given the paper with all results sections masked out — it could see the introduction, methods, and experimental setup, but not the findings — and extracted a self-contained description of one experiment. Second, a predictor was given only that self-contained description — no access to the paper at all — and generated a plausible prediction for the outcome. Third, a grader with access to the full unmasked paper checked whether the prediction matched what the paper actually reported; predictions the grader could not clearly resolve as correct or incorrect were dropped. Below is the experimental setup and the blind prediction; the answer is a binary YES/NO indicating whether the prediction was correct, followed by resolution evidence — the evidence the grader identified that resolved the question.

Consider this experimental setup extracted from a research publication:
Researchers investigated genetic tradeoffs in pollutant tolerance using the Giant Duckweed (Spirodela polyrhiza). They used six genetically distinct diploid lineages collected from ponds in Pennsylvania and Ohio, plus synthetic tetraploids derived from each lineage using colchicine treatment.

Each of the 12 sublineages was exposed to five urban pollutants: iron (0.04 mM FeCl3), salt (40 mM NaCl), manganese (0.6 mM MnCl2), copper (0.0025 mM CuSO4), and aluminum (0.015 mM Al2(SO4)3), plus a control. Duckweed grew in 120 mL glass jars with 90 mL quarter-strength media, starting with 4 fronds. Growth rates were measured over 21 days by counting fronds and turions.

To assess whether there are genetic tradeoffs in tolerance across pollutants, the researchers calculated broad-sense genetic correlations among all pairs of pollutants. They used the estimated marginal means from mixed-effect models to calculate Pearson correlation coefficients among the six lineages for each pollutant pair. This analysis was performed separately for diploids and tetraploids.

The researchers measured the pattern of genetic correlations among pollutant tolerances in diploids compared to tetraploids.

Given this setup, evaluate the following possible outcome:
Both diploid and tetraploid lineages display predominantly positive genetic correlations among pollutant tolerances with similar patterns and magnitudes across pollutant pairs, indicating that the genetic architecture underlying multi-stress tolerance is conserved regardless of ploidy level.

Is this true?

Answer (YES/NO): NO